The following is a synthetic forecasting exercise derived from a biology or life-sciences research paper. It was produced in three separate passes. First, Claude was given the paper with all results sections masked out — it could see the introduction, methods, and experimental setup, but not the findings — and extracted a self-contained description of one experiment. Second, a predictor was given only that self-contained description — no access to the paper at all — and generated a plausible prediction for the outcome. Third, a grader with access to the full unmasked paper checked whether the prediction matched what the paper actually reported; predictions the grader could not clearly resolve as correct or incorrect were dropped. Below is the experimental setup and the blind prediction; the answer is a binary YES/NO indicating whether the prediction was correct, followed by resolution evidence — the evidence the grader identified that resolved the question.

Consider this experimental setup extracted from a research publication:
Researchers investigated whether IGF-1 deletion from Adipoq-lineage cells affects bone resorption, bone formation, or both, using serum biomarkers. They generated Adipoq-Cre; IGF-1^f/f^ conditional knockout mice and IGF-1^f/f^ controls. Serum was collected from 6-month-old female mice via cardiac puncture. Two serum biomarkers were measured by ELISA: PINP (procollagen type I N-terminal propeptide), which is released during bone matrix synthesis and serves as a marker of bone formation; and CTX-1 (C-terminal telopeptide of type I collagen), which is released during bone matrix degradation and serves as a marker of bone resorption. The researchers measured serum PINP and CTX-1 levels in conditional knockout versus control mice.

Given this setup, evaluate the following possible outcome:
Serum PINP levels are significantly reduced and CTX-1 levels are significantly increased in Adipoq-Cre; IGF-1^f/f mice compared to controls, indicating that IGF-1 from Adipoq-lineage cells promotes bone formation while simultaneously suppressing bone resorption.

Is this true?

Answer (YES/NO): NO